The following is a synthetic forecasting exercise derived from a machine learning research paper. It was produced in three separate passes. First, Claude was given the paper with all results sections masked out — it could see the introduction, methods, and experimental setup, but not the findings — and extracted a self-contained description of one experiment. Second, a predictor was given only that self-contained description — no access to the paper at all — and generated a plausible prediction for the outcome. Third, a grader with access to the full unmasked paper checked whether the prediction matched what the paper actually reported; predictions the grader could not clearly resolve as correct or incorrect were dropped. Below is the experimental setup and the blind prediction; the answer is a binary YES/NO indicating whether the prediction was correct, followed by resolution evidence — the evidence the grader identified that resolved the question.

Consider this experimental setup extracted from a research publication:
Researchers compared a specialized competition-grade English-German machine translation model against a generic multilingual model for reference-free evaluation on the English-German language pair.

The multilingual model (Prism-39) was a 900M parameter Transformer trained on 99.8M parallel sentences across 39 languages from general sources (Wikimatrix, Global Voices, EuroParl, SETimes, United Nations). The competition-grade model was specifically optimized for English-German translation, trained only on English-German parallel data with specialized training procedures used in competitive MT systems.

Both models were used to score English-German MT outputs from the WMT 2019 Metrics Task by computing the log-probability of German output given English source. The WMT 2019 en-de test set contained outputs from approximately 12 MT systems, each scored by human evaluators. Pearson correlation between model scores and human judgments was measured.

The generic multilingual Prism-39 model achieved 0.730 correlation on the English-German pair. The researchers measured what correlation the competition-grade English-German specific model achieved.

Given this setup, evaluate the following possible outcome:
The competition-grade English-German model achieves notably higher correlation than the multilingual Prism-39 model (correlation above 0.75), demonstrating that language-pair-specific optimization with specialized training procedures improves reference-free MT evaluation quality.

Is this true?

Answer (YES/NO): YES